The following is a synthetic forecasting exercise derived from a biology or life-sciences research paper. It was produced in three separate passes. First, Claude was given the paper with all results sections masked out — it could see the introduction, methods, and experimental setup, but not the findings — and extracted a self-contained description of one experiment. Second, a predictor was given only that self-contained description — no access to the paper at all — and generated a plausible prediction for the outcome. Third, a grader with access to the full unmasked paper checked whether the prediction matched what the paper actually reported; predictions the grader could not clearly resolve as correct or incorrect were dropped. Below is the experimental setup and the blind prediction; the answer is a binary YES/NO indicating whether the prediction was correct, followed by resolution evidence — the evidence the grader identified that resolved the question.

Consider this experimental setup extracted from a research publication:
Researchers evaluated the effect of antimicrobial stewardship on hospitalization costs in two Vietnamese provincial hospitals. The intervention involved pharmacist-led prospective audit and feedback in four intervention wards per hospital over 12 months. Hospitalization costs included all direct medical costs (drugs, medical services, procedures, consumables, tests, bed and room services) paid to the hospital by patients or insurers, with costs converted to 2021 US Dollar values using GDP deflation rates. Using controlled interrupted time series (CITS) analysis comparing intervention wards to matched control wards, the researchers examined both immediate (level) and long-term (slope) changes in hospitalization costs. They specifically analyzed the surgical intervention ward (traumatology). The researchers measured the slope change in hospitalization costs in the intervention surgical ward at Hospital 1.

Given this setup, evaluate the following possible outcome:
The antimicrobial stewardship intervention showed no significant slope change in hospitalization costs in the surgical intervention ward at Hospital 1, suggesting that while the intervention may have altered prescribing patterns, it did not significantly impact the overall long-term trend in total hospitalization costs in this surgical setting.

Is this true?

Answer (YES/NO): NO